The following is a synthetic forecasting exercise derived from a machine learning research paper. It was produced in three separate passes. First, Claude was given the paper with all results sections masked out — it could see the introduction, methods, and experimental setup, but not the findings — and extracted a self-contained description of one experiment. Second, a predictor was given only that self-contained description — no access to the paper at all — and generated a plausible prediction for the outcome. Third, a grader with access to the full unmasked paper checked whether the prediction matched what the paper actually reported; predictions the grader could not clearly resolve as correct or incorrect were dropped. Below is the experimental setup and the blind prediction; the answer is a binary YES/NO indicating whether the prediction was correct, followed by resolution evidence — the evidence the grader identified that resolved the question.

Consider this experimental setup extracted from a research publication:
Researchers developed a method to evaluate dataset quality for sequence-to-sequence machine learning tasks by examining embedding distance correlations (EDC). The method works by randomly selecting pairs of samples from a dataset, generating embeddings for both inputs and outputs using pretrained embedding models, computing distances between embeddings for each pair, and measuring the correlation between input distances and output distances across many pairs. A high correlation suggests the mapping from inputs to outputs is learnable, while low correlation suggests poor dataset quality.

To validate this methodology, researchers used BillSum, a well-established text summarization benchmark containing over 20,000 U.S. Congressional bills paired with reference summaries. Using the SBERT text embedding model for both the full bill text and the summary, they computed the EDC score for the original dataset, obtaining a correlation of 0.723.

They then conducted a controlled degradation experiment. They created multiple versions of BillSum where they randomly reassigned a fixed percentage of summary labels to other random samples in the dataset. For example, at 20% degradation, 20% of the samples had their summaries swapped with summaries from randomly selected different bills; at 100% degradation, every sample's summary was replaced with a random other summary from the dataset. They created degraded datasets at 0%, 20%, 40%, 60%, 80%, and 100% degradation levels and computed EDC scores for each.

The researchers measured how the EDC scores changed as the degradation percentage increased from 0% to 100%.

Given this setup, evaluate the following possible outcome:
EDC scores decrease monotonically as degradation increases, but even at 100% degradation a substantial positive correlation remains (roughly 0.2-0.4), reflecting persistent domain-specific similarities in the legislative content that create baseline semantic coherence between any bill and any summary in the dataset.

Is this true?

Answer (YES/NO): NO